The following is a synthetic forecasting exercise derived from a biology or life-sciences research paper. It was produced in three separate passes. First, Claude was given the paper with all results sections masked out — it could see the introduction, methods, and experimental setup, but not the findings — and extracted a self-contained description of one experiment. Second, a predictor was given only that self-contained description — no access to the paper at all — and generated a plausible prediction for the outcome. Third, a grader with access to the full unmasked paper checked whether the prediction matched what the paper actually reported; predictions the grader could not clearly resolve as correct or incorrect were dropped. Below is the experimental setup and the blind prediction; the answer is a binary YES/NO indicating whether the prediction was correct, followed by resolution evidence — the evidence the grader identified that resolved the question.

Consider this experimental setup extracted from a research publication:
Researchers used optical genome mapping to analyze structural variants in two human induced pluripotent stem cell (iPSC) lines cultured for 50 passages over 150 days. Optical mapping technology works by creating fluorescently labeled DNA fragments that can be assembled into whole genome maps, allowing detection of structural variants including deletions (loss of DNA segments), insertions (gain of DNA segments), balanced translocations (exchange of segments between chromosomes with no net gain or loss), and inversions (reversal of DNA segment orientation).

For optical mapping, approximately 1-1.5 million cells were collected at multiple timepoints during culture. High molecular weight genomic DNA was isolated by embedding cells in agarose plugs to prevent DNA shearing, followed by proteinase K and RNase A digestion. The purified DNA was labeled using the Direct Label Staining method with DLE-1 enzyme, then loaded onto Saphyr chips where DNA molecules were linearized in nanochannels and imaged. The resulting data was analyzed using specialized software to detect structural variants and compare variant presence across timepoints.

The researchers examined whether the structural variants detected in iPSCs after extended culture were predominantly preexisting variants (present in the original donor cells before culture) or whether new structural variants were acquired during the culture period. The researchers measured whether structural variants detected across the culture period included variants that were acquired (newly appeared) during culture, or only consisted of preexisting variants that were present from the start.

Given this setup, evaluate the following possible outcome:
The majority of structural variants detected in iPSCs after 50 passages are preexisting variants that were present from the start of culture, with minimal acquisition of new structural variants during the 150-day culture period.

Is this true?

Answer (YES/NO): NO